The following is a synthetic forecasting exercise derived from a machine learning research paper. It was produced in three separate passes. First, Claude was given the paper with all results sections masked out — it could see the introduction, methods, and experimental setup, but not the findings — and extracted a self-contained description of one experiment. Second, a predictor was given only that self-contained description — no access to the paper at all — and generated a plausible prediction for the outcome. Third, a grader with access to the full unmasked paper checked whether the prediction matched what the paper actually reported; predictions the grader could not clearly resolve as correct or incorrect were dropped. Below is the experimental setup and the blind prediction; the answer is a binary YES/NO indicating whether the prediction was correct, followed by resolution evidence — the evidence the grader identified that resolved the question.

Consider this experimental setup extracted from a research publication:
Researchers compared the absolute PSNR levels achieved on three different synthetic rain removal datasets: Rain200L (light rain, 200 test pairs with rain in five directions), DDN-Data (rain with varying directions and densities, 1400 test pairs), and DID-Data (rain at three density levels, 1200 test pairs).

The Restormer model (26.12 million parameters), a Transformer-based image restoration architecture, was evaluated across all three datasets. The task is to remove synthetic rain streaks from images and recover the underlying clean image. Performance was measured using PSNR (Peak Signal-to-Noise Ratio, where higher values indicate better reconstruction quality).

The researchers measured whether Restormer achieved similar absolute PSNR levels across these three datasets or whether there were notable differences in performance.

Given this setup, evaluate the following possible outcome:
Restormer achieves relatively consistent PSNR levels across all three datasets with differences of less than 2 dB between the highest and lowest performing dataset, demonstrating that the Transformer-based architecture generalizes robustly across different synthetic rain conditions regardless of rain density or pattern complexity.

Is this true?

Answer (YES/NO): NO